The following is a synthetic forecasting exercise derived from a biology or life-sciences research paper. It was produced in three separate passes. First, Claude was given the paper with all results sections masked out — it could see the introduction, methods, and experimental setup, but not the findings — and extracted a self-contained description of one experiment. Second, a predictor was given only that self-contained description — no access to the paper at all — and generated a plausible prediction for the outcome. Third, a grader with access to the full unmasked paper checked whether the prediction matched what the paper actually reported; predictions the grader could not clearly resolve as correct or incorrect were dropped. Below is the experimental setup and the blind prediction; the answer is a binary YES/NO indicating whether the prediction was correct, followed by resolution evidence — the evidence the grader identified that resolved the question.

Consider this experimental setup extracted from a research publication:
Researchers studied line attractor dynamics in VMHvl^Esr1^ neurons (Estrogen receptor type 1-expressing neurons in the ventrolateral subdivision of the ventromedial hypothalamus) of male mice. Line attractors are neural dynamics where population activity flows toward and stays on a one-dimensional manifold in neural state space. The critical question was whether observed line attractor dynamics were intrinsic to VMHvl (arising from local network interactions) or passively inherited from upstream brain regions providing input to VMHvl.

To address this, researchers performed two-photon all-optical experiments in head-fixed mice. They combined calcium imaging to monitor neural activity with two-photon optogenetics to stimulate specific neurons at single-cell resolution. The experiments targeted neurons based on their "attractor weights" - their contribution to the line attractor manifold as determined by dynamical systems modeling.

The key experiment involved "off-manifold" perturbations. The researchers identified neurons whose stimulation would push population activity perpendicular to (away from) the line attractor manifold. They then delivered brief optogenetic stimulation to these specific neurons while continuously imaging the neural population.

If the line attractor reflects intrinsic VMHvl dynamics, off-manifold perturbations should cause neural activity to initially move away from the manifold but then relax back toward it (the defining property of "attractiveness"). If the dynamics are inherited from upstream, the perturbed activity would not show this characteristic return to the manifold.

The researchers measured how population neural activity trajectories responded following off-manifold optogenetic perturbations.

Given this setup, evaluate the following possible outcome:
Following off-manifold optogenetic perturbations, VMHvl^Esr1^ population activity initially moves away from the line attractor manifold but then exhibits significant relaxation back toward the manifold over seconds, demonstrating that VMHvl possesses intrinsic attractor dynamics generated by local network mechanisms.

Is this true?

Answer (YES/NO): YES